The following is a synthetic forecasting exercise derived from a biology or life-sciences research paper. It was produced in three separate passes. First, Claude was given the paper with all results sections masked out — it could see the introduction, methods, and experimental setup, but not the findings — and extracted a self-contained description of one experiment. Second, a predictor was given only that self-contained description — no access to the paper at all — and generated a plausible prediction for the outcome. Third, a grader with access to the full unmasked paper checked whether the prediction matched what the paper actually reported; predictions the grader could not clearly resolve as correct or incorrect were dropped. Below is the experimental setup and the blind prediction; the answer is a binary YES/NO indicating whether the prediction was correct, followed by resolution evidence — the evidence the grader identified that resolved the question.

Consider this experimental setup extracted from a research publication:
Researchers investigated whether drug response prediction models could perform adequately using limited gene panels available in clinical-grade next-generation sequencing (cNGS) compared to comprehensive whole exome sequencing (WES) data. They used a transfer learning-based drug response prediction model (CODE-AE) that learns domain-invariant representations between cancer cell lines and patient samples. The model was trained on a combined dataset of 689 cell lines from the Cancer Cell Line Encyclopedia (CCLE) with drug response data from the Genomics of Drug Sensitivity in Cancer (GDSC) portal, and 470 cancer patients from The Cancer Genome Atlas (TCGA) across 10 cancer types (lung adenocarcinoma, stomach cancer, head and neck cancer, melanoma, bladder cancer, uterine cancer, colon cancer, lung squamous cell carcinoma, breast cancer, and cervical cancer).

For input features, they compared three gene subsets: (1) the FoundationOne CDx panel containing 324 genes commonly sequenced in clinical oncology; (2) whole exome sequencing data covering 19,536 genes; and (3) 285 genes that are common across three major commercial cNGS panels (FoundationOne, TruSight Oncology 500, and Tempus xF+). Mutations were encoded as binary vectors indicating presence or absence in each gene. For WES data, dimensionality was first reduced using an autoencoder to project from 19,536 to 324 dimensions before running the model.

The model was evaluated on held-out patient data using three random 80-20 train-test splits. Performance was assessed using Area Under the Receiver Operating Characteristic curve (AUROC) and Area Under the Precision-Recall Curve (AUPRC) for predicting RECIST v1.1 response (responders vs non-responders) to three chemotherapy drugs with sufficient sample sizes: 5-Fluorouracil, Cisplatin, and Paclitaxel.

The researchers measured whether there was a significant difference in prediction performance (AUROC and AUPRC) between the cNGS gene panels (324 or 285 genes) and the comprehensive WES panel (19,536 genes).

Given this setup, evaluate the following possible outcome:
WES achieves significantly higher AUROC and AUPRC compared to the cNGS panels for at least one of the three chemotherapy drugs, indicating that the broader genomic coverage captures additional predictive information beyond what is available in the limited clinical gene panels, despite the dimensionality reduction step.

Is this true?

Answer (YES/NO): NO